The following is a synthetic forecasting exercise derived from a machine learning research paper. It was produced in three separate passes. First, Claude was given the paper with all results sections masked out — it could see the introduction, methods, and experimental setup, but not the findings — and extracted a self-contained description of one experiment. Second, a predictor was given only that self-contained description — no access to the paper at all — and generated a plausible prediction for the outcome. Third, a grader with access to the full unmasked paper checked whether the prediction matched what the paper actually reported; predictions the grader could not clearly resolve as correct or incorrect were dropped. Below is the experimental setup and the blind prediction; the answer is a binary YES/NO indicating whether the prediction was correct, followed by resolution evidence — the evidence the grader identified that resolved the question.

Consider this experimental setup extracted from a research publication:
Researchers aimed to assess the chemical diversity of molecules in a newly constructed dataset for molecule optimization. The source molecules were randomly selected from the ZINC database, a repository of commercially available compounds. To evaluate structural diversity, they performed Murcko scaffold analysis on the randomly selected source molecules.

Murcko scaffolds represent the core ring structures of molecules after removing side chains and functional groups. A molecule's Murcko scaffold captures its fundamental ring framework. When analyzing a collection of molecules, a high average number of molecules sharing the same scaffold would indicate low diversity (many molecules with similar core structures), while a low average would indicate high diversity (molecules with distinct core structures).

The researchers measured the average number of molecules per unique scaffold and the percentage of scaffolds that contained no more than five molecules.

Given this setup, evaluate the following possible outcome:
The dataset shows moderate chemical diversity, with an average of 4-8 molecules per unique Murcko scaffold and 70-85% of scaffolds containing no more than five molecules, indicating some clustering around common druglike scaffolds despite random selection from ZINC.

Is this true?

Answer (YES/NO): NO